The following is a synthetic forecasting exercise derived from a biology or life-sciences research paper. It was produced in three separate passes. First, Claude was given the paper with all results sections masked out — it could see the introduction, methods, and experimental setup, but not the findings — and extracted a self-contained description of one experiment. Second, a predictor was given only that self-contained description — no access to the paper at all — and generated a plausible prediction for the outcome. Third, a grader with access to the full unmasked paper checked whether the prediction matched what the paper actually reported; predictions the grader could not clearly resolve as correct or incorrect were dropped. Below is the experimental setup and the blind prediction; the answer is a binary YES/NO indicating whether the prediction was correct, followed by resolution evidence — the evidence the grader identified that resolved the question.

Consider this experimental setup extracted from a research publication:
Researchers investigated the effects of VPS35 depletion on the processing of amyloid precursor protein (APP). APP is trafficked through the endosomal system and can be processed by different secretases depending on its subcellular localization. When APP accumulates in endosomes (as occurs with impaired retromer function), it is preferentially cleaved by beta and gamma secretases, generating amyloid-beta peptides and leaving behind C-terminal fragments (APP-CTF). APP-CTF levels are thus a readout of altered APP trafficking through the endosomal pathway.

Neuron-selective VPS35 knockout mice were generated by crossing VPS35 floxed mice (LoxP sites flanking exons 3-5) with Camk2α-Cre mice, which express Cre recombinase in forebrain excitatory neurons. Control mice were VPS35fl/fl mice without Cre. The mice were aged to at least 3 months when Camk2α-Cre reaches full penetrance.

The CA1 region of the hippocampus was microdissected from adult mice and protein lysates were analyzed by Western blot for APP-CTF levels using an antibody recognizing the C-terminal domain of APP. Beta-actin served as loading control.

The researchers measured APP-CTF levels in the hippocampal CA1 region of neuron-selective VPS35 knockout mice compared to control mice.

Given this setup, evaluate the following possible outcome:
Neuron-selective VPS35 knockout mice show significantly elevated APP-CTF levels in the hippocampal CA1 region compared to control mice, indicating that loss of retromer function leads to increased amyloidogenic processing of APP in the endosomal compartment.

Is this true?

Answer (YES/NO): YES